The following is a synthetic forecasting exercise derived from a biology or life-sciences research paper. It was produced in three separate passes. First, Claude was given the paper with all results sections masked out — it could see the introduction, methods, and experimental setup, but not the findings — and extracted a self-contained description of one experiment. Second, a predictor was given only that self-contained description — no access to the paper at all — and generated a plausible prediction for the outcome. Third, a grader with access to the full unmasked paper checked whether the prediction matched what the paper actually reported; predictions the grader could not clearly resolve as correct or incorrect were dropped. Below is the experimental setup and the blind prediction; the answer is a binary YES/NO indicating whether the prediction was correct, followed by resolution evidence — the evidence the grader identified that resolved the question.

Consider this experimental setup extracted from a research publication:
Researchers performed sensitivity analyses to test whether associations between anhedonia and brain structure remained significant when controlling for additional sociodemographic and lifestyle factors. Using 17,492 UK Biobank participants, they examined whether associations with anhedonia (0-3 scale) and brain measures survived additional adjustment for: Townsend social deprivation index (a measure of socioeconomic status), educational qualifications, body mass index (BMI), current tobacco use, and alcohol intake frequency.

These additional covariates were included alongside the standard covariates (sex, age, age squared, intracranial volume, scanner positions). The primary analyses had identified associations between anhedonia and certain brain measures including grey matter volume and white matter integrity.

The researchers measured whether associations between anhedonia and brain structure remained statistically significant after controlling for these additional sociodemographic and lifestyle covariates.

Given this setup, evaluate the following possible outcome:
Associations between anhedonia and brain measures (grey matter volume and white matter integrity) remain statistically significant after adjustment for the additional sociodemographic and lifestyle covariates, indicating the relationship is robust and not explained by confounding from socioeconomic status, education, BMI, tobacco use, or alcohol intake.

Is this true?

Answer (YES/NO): YES